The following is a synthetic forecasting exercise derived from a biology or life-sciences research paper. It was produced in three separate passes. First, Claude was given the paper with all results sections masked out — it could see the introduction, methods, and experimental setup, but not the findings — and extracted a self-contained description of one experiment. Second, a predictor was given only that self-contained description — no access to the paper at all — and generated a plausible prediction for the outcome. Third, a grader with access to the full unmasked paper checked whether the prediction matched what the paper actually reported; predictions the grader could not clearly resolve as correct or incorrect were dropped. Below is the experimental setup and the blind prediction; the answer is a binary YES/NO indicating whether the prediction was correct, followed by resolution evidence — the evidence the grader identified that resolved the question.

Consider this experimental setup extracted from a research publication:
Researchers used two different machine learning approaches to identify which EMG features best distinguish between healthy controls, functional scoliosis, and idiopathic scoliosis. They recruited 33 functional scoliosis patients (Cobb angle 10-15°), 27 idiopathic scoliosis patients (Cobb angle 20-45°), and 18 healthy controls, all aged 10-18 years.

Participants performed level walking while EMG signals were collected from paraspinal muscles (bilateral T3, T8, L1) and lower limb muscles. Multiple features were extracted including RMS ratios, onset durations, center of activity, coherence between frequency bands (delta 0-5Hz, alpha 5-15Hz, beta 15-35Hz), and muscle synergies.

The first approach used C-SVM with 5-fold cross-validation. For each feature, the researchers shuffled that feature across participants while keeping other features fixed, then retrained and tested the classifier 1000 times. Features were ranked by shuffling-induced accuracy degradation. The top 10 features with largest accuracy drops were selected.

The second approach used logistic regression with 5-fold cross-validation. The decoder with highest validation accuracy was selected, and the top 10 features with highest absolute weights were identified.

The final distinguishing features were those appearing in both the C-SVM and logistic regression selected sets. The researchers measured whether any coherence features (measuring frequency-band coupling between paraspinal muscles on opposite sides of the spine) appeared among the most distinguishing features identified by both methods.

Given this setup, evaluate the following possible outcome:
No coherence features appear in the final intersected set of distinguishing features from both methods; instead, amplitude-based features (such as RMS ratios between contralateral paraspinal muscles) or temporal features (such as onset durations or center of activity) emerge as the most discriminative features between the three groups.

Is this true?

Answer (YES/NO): NO